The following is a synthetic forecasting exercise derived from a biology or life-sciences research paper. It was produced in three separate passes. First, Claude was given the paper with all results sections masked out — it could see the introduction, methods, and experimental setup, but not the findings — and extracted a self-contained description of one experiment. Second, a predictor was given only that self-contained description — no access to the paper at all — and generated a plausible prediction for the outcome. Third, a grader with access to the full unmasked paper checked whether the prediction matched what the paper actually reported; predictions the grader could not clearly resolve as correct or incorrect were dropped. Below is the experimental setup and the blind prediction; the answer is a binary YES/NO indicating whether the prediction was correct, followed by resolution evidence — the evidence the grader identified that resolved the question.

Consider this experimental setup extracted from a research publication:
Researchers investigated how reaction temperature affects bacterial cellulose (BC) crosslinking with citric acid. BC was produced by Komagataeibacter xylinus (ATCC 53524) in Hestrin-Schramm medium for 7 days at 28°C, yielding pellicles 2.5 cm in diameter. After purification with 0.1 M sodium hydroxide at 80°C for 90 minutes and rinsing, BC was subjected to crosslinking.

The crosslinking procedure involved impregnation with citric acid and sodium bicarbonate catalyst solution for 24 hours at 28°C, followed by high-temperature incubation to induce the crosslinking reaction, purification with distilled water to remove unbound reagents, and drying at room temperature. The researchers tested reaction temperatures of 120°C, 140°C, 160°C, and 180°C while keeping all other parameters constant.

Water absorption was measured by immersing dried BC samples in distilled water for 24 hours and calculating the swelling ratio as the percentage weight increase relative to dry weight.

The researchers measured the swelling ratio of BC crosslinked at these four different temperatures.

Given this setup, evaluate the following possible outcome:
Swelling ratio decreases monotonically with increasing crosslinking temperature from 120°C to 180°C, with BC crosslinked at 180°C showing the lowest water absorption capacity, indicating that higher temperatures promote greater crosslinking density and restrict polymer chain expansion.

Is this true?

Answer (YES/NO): NO